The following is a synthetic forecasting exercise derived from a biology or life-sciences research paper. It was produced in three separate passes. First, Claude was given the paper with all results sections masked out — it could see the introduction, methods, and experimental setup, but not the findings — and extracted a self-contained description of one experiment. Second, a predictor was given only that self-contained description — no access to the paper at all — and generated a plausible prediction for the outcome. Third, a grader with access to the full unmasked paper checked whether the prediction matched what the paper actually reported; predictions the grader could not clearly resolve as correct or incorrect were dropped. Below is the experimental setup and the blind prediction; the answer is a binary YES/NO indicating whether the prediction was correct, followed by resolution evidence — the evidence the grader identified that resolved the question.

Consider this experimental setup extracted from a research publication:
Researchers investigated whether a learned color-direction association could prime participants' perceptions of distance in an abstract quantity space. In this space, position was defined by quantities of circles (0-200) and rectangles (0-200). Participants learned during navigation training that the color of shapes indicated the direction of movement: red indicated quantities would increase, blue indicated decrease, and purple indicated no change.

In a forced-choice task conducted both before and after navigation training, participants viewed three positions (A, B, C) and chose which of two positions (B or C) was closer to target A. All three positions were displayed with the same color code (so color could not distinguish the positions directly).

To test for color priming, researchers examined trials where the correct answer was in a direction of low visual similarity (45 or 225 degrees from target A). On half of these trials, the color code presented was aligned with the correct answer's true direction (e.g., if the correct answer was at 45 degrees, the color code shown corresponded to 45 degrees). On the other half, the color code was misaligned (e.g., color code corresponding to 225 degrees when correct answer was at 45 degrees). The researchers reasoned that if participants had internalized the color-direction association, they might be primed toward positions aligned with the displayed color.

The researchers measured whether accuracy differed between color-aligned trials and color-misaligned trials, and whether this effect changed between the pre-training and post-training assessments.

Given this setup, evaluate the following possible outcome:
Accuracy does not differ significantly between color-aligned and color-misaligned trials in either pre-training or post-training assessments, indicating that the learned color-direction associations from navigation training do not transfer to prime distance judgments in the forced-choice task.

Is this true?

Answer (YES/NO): YES